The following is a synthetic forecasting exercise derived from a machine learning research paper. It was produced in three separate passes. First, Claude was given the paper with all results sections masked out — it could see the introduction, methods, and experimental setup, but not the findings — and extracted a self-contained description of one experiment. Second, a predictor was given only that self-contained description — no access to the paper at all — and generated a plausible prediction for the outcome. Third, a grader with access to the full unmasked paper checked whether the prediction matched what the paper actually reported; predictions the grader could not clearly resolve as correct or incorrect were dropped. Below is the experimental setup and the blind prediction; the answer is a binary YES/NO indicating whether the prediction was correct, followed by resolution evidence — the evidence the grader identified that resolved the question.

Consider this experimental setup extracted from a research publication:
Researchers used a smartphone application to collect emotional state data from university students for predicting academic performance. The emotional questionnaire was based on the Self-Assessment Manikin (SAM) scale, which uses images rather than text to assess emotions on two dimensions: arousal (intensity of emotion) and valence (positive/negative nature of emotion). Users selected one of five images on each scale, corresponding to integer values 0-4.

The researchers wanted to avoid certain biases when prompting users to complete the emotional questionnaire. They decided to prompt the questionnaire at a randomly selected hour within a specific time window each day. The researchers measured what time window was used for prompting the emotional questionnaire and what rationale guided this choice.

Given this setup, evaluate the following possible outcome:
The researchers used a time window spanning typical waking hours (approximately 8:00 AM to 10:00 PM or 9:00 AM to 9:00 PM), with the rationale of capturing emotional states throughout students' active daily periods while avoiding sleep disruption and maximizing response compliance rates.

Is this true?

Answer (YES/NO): NO